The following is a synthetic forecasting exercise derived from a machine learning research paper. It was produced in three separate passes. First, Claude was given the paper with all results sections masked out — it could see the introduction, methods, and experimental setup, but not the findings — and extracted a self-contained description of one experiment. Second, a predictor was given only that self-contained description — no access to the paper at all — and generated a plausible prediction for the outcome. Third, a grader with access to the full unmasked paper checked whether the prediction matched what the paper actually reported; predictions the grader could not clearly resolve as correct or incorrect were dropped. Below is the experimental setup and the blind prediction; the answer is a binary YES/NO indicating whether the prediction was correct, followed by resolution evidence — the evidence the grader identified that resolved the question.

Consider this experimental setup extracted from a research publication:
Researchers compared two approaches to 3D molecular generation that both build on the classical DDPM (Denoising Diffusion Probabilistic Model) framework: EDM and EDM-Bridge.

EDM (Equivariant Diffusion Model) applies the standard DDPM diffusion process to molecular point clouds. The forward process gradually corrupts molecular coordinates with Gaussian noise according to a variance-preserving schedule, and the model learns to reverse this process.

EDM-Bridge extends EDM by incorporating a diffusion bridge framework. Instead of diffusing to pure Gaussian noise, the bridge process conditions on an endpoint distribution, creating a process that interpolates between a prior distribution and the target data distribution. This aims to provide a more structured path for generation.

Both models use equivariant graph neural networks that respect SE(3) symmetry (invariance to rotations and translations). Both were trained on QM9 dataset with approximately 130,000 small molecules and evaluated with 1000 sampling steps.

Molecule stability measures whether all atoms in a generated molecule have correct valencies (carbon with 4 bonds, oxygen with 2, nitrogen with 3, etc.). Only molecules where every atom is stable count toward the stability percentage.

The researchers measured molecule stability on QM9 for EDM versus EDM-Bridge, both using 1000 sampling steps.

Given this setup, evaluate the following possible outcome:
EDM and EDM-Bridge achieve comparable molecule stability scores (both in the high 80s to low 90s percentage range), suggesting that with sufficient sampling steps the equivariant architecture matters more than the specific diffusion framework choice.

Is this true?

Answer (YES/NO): NO